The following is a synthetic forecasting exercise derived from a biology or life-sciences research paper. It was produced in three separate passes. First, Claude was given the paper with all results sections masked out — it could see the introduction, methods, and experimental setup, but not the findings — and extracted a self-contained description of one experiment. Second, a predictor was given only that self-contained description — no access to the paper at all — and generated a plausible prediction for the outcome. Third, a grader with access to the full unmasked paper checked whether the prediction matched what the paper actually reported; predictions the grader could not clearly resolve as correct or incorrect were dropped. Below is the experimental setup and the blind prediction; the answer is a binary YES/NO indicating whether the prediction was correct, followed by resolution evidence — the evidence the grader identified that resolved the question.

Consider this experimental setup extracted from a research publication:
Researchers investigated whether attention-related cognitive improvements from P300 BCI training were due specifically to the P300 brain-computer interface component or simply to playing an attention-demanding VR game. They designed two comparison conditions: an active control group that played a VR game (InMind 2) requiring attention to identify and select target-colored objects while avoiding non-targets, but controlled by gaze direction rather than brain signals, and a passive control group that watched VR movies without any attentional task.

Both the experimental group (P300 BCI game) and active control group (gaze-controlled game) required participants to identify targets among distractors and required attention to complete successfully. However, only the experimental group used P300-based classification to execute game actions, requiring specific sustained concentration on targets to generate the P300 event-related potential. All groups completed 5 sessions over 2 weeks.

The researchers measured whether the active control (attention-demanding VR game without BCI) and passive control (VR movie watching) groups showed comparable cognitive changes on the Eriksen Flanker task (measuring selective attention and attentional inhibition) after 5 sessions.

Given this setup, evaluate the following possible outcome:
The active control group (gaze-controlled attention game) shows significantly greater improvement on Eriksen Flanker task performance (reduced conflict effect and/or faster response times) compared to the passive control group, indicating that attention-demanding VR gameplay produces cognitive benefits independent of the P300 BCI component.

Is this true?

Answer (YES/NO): NO